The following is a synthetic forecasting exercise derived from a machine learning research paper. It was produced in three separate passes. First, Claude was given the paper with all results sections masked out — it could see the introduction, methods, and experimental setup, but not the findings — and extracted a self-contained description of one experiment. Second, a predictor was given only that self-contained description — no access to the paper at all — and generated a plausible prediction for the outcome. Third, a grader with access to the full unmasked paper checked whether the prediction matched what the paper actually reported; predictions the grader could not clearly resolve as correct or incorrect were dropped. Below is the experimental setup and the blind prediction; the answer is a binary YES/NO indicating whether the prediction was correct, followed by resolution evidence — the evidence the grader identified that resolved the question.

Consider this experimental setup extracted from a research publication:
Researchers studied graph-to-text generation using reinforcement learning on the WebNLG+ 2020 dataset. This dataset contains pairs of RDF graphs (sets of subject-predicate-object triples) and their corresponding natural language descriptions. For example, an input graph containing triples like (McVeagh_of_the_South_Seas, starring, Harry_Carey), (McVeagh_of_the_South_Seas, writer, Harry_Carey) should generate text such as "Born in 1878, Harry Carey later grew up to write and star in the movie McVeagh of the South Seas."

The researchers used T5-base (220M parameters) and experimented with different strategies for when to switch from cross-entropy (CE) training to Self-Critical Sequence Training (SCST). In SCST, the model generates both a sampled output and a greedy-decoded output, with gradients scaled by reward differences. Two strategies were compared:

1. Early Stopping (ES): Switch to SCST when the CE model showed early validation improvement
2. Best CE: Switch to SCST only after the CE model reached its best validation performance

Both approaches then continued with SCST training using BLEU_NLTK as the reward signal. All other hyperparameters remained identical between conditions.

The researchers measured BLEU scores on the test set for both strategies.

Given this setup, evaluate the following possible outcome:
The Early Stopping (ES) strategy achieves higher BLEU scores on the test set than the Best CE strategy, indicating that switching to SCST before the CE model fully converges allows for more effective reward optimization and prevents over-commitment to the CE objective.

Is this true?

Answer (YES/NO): YES